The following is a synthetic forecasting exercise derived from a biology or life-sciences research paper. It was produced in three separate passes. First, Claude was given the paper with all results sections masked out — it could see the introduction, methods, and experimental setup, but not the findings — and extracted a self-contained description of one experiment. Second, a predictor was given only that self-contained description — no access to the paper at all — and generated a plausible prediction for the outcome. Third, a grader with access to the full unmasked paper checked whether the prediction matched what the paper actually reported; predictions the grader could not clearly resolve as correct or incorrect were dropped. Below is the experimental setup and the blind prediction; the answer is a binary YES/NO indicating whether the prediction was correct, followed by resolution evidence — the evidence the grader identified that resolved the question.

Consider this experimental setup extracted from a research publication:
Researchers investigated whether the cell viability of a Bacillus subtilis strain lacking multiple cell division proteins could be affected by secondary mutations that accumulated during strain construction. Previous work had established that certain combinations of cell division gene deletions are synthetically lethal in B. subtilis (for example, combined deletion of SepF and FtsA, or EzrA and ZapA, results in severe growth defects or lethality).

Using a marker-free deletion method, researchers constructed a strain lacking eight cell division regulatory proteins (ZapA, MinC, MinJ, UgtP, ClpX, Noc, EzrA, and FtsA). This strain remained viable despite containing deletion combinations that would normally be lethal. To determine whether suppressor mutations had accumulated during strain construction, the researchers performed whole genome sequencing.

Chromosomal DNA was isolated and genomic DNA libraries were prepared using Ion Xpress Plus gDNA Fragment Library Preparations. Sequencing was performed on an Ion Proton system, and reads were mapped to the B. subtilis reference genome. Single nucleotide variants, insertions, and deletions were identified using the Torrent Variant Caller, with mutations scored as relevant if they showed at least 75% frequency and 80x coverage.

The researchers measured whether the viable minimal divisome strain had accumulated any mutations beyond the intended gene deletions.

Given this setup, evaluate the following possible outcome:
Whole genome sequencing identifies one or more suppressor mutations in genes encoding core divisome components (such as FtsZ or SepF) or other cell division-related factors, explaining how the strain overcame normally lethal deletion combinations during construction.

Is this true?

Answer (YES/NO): YES